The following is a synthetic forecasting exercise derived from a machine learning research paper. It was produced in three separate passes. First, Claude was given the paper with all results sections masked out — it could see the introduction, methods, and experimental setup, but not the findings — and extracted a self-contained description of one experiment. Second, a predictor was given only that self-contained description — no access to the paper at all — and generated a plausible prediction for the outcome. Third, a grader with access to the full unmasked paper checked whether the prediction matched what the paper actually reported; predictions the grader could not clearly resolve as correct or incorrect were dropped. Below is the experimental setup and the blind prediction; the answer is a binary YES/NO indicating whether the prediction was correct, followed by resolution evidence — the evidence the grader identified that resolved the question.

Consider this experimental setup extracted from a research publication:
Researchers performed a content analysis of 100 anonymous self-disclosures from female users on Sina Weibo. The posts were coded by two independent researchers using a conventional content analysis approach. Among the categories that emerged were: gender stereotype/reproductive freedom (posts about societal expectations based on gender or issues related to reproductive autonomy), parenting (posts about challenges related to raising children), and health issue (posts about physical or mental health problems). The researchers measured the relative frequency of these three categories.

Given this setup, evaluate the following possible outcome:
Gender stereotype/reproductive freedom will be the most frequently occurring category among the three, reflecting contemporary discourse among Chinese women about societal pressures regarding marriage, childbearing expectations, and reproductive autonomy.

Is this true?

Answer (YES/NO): YES